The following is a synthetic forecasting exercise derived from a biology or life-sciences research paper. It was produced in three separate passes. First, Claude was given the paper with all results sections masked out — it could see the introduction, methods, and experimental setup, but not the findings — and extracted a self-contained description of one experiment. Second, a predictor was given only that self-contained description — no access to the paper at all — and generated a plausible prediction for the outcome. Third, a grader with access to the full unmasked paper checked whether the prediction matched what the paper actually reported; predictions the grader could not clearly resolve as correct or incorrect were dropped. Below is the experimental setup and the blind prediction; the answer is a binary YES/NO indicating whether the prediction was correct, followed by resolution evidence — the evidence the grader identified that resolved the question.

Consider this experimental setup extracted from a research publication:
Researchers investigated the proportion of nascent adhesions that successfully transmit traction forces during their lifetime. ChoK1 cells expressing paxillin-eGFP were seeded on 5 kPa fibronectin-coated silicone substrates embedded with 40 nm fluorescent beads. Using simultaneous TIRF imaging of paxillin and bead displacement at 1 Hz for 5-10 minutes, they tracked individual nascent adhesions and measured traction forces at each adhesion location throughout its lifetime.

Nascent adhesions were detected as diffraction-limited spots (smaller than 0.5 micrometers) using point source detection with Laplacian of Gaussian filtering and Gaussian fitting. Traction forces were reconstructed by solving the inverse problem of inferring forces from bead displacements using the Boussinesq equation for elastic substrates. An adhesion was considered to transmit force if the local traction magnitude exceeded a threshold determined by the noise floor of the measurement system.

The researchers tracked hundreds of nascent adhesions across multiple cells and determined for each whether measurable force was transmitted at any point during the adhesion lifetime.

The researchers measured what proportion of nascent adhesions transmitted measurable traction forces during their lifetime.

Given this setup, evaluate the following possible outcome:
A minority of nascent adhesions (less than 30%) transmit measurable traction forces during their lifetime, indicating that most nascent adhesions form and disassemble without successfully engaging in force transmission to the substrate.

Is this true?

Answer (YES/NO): NO